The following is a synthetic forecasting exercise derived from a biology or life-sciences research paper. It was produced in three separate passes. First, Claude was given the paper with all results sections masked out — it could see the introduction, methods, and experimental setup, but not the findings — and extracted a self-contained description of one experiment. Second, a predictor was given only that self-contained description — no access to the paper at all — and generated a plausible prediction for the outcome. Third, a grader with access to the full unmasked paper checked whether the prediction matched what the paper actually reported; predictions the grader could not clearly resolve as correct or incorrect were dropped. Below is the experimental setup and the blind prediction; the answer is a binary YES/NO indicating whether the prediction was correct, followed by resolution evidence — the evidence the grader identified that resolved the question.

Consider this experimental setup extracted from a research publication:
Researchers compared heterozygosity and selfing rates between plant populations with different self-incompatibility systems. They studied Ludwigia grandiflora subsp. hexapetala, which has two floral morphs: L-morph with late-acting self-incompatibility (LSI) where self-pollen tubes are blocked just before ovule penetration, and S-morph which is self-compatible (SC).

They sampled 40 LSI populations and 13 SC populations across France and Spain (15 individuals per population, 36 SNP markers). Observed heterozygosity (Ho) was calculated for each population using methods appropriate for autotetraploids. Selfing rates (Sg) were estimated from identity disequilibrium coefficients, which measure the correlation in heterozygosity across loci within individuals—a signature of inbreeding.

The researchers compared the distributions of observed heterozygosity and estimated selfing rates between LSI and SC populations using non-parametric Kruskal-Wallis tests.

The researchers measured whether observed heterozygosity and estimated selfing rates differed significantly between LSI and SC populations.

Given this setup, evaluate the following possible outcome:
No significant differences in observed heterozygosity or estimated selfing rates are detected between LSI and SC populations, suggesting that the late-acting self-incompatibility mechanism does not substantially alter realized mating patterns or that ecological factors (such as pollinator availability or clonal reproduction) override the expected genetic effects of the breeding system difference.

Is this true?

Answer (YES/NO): NO